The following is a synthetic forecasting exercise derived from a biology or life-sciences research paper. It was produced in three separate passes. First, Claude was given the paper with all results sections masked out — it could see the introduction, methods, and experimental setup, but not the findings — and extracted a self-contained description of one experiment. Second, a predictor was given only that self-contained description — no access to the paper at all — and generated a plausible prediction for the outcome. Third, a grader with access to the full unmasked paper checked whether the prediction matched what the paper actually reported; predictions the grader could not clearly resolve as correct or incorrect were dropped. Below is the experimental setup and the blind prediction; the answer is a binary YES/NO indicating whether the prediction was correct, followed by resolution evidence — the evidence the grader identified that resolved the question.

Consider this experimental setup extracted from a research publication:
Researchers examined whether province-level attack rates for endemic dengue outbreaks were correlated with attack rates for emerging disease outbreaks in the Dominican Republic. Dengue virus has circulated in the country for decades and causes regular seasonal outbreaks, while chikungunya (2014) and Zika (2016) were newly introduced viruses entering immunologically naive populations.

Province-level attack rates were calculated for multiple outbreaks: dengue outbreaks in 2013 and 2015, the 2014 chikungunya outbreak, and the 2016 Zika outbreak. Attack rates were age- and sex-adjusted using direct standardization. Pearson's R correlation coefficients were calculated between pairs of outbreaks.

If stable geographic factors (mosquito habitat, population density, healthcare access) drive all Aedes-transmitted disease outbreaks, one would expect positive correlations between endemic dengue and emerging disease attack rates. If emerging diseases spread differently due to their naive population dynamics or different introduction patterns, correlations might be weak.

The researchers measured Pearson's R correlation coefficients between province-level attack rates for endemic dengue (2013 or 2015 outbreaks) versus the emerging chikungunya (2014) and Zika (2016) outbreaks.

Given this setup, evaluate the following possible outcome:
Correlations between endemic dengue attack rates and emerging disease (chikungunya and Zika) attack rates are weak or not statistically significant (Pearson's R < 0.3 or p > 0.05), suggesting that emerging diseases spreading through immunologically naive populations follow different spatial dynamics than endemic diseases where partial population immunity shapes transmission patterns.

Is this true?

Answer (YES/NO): YES